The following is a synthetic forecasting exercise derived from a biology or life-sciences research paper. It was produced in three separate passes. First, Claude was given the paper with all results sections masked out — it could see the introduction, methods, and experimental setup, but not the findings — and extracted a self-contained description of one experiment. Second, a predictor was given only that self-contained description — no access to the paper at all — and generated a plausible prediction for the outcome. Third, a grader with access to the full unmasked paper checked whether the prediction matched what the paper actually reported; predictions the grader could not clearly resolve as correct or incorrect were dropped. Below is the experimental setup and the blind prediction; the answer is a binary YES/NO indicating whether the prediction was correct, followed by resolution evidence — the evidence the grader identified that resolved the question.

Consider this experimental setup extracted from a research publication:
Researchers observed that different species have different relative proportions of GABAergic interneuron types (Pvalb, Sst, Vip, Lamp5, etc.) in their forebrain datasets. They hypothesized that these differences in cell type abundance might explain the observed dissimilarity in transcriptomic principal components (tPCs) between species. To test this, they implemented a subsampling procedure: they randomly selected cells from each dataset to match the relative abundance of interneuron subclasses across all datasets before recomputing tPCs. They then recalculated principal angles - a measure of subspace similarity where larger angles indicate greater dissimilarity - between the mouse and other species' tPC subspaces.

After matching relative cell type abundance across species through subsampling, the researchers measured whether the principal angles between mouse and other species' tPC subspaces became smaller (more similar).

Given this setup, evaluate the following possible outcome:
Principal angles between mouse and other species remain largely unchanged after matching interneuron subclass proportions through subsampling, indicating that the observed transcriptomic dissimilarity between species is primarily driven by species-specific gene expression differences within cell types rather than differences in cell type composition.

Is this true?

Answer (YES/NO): YES